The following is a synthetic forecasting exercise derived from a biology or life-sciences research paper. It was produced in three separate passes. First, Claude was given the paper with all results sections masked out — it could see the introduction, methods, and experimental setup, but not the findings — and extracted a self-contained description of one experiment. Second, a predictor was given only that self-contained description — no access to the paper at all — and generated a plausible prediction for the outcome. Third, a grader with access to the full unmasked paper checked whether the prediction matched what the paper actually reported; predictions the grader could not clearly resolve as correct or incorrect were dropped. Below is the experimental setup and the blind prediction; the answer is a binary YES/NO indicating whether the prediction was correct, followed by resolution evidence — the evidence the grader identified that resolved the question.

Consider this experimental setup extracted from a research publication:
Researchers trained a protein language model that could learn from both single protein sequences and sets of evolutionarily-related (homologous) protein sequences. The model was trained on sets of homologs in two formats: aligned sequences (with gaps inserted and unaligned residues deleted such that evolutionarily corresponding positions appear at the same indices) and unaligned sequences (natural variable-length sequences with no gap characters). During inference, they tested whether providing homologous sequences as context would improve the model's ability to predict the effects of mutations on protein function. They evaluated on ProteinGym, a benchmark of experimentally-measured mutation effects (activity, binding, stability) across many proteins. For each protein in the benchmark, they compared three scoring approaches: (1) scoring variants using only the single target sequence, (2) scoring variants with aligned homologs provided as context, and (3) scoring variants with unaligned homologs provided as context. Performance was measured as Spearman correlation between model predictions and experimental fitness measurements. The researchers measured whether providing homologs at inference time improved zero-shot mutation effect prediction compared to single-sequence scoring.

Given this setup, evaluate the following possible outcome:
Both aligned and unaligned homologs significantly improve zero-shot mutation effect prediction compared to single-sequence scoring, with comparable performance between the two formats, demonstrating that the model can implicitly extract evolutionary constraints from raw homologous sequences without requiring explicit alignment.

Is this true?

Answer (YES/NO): NO